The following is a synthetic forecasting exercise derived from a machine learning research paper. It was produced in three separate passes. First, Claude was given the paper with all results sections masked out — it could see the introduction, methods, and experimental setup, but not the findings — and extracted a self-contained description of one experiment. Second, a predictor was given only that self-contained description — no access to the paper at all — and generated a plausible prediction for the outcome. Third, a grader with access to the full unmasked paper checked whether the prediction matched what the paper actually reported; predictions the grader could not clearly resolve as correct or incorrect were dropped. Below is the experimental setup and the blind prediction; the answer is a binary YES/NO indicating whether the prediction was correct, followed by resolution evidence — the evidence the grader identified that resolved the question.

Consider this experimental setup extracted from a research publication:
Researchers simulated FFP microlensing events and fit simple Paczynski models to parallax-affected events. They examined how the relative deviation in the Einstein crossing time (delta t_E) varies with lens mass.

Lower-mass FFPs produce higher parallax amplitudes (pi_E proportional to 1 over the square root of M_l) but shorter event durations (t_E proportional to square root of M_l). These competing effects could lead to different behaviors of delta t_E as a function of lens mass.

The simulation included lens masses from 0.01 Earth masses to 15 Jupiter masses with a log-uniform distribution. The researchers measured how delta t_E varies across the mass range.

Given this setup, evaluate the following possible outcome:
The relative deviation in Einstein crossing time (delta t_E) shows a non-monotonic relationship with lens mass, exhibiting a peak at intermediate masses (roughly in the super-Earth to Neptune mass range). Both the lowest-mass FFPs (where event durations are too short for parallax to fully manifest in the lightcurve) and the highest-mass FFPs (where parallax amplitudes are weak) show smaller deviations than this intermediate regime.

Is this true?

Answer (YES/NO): NO